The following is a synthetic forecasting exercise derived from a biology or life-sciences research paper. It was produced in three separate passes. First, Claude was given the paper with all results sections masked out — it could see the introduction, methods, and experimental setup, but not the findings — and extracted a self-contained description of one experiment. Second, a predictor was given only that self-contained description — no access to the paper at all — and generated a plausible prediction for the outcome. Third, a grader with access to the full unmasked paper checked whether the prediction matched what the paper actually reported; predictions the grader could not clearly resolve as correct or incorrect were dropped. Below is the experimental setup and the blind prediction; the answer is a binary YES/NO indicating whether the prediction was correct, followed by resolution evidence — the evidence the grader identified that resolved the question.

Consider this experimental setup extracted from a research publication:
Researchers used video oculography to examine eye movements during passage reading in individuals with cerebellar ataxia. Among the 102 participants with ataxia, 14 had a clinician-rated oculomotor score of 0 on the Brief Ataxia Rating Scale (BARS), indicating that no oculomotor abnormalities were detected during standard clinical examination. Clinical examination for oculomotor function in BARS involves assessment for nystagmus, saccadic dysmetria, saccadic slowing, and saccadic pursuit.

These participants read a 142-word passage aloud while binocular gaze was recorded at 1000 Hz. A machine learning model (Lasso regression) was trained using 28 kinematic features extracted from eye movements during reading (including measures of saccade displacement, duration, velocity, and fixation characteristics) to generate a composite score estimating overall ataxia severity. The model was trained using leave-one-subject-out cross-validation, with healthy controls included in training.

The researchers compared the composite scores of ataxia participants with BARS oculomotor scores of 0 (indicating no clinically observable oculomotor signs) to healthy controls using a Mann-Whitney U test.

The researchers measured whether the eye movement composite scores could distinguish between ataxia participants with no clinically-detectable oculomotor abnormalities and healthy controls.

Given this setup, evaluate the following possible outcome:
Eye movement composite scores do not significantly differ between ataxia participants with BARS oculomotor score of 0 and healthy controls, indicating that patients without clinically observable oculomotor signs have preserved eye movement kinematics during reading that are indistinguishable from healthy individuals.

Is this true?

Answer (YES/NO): NO